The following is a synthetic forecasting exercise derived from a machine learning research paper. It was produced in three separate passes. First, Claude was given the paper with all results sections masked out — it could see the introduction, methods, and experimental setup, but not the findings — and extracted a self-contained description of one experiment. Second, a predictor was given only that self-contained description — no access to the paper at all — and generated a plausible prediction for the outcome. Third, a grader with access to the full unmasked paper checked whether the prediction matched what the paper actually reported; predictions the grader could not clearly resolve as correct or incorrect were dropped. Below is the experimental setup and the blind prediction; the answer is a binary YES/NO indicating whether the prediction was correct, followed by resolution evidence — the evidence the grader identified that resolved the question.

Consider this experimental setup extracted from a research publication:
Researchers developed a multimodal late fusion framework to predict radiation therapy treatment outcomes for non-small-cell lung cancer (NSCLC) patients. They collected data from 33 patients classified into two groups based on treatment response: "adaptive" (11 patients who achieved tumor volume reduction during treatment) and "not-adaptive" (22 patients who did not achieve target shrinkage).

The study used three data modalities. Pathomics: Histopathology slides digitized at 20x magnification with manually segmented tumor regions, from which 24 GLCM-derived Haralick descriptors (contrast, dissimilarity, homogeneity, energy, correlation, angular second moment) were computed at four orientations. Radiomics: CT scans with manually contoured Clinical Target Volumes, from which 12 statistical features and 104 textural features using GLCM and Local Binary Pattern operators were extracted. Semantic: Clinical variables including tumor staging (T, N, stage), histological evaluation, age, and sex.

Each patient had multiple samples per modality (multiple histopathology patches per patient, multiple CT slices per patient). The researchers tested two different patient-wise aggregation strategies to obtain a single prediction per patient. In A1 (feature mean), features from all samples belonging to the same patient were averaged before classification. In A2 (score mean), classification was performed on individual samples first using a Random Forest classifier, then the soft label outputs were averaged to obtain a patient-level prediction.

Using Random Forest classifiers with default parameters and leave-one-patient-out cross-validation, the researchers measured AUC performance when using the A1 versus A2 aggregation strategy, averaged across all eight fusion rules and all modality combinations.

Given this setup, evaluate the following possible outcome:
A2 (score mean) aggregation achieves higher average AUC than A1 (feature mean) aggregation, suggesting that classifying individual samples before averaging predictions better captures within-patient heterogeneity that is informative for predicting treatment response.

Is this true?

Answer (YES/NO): NO